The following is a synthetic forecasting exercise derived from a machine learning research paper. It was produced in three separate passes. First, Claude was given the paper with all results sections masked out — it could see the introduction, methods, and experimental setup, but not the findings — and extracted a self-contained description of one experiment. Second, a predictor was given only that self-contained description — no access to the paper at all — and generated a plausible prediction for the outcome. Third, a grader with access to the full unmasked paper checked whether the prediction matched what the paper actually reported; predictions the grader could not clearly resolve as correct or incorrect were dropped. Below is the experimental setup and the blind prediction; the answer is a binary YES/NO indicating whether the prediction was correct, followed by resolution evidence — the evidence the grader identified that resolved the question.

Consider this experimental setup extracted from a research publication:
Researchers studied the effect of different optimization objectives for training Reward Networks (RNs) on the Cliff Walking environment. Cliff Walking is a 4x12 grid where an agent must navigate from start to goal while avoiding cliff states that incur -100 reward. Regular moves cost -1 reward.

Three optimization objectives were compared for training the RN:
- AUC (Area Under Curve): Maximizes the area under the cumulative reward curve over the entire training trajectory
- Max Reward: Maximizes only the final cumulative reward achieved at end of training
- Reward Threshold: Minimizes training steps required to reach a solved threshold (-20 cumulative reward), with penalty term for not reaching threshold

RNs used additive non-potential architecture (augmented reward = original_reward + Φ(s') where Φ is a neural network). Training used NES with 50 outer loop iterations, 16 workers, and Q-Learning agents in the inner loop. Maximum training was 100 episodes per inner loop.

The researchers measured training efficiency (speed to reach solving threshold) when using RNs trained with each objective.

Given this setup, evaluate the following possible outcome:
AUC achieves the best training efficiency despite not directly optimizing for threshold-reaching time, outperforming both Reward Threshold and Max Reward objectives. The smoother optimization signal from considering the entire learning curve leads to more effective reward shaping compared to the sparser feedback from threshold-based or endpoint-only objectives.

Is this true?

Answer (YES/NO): NO